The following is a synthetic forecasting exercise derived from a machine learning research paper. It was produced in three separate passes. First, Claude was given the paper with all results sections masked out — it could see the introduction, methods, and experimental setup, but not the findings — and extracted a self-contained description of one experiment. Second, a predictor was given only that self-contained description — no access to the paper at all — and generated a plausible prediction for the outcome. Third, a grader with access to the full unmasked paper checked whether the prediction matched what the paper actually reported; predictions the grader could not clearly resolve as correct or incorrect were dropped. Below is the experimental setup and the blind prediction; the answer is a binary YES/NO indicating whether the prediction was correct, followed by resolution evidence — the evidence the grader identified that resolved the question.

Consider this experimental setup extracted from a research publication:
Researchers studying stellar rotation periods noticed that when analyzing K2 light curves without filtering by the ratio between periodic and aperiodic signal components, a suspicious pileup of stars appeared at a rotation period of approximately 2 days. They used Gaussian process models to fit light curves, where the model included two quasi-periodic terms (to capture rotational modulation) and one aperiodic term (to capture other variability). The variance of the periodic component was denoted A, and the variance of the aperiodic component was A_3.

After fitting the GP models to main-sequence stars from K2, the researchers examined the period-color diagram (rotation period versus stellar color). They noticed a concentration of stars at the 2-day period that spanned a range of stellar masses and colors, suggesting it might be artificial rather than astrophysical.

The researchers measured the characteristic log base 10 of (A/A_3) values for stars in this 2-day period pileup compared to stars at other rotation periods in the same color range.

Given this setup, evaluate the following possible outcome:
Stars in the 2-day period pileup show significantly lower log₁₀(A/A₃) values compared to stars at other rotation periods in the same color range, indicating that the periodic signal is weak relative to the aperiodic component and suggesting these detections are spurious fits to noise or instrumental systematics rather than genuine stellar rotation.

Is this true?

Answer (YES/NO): YES